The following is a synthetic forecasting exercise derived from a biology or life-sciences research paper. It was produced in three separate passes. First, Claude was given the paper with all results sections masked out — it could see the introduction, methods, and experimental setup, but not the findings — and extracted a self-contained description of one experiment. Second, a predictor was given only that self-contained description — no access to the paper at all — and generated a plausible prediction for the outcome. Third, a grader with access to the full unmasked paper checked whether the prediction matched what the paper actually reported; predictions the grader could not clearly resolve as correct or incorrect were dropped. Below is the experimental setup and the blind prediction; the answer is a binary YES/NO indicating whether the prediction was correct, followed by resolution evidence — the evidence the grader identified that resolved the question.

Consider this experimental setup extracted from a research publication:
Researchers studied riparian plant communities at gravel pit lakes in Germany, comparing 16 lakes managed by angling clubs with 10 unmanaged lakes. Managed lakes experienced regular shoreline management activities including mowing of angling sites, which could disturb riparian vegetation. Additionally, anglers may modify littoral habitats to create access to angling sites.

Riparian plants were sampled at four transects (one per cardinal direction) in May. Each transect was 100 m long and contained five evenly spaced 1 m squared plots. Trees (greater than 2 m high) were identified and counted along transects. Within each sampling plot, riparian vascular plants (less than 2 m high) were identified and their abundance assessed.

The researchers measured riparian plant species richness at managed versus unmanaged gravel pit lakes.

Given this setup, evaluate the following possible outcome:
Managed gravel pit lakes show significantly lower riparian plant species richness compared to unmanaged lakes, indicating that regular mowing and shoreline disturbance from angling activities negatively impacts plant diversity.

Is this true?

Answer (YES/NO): NO